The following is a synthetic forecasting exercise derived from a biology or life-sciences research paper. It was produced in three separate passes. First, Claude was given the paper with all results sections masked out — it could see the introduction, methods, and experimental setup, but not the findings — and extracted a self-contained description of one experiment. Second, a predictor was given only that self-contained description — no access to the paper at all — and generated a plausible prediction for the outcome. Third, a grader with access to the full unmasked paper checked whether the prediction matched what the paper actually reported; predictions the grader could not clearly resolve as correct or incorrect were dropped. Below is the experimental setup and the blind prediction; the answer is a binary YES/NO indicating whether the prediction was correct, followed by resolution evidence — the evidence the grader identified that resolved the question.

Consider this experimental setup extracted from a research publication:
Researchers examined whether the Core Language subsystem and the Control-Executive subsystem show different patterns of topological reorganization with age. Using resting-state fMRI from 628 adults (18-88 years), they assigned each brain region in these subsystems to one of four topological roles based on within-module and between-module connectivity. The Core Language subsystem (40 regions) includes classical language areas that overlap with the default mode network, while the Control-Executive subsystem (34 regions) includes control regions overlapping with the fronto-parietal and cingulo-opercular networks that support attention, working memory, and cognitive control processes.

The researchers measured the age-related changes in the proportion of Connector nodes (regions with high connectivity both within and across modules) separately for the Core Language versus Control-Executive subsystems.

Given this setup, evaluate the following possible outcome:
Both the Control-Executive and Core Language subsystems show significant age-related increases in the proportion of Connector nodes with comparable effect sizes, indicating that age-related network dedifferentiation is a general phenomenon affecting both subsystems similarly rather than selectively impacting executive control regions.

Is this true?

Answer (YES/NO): NO